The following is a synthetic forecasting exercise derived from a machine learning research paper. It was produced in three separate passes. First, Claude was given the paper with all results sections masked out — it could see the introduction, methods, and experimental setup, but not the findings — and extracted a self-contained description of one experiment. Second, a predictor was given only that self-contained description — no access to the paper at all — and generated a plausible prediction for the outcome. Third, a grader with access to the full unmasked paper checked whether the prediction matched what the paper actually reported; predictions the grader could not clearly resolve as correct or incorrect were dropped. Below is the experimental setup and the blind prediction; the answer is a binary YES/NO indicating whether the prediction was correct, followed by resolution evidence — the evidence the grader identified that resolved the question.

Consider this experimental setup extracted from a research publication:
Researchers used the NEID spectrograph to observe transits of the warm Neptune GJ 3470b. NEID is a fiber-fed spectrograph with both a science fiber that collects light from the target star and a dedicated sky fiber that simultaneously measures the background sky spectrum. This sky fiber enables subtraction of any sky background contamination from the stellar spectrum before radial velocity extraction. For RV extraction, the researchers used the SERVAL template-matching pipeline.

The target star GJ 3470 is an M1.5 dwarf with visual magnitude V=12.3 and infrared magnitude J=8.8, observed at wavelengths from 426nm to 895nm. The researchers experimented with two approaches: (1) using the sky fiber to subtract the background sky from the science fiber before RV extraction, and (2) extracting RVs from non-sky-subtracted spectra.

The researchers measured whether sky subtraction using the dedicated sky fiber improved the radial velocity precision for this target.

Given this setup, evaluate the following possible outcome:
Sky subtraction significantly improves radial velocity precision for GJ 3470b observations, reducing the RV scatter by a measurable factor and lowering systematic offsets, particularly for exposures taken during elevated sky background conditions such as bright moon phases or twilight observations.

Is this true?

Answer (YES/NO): NO